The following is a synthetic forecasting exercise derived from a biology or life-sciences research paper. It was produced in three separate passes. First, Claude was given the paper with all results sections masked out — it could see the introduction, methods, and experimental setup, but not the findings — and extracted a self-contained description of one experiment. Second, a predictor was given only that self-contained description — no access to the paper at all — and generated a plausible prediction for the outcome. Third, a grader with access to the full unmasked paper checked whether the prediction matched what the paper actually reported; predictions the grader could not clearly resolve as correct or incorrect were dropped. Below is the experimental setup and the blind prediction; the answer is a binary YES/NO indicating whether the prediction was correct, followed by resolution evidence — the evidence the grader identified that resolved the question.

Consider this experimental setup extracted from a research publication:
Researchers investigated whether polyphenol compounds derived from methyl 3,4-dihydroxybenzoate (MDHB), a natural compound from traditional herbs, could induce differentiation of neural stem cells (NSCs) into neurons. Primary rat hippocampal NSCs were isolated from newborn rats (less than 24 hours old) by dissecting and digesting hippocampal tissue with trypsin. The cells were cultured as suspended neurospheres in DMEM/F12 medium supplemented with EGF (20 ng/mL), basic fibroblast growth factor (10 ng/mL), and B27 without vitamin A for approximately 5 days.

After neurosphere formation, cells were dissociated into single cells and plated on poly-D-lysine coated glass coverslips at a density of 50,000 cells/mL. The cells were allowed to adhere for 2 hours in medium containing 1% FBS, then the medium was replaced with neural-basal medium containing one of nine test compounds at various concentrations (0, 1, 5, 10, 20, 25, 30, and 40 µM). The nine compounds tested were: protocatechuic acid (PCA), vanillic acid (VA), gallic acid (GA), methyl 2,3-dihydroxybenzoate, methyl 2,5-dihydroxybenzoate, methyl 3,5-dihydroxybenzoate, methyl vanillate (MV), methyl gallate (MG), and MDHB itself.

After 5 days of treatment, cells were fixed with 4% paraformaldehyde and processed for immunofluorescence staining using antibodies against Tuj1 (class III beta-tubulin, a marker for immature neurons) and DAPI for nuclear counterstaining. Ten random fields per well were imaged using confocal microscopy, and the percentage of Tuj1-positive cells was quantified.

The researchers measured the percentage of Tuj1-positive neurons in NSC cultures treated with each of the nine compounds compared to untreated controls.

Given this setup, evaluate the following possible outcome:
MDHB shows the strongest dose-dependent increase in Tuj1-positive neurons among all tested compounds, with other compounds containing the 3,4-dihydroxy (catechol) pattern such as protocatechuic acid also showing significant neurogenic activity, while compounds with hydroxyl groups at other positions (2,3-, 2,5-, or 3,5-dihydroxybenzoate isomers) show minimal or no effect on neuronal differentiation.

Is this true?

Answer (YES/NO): NO